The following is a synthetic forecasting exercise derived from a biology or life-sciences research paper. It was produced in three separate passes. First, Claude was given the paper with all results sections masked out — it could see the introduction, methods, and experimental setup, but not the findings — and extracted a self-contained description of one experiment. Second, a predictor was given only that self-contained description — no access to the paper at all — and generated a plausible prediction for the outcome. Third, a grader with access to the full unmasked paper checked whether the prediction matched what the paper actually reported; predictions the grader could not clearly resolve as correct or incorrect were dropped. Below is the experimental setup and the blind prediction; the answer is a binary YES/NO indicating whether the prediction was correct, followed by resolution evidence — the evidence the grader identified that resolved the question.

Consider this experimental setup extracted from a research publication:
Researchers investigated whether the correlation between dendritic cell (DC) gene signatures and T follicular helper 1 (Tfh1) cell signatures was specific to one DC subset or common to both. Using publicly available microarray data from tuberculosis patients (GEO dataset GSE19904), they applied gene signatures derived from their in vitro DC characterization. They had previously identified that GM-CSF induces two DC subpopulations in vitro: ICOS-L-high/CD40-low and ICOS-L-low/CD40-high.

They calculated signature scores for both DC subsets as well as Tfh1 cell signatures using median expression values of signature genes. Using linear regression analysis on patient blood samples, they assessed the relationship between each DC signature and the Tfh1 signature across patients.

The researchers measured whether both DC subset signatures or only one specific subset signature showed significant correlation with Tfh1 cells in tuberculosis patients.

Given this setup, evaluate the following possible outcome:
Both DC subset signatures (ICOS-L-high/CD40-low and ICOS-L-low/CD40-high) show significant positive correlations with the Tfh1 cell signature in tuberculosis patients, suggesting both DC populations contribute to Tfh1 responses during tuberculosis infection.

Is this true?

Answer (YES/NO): NO